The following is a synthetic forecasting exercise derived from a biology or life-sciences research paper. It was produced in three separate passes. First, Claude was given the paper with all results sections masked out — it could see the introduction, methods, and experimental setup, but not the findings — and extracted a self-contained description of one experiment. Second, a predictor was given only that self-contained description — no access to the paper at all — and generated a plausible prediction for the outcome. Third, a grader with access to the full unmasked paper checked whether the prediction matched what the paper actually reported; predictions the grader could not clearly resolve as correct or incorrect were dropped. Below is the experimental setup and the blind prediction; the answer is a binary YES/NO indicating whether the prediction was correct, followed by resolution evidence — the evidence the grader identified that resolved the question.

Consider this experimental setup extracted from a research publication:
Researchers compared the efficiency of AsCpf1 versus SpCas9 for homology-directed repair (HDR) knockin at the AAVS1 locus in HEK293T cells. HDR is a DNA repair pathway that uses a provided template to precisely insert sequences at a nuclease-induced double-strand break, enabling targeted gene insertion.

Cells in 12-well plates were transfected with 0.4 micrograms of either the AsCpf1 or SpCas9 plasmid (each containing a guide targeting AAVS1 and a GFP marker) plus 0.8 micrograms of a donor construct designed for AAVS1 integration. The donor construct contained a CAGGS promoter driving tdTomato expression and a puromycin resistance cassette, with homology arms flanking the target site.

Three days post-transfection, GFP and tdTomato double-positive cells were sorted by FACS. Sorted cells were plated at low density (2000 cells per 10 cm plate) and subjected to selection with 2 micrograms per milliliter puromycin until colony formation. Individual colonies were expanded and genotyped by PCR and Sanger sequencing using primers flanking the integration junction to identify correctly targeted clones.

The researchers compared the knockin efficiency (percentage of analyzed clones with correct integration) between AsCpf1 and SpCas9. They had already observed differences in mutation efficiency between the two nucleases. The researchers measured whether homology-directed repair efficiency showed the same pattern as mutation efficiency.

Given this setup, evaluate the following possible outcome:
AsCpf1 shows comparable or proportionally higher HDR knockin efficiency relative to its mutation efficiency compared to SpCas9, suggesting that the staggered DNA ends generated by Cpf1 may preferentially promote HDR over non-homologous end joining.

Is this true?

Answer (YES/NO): NO